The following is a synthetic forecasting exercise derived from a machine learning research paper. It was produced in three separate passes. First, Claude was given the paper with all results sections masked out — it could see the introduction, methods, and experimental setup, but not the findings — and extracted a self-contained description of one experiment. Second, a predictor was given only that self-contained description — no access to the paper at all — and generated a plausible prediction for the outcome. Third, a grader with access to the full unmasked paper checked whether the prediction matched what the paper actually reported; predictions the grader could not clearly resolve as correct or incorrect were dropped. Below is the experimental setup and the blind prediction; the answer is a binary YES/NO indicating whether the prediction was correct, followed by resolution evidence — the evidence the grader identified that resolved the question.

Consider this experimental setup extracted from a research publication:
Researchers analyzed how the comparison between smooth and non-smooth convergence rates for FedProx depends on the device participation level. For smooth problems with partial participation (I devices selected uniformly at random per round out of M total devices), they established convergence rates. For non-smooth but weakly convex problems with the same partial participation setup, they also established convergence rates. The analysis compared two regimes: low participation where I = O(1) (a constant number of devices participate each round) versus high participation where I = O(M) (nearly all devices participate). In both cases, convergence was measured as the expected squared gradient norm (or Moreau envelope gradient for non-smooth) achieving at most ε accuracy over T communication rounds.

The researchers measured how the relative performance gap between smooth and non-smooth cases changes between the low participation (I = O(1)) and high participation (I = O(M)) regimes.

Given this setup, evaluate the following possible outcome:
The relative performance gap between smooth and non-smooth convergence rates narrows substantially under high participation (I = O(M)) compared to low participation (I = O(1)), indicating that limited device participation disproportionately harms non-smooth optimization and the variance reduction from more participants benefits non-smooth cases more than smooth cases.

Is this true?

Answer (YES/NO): NO